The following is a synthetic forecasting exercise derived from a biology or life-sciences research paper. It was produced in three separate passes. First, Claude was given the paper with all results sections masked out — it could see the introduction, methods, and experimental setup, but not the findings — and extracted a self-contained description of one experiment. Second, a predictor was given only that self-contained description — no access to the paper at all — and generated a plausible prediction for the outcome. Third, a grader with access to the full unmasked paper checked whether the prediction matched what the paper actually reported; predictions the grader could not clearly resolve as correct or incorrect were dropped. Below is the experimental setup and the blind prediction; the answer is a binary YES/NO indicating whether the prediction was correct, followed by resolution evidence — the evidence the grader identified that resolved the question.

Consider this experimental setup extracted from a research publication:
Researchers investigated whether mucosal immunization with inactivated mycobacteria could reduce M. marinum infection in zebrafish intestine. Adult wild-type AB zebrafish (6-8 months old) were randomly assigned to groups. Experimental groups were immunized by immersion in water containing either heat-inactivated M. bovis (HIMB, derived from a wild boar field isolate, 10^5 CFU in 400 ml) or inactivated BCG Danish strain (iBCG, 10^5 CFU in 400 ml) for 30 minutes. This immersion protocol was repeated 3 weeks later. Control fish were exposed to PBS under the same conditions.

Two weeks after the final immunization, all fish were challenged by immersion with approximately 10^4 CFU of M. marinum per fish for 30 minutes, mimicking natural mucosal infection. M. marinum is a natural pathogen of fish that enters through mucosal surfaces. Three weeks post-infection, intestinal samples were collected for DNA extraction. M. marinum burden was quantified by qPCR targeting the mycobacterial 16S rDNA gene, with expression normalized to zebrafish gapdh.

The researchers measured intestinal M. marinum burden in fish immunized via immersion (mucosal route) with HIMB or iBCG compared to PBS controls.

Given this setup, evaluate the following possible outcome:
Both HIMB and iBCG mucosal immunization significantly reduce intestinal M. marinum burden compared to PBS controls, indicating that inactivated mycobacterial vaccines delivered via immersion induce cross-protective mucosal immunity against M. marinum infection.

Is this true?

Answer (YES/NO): NO